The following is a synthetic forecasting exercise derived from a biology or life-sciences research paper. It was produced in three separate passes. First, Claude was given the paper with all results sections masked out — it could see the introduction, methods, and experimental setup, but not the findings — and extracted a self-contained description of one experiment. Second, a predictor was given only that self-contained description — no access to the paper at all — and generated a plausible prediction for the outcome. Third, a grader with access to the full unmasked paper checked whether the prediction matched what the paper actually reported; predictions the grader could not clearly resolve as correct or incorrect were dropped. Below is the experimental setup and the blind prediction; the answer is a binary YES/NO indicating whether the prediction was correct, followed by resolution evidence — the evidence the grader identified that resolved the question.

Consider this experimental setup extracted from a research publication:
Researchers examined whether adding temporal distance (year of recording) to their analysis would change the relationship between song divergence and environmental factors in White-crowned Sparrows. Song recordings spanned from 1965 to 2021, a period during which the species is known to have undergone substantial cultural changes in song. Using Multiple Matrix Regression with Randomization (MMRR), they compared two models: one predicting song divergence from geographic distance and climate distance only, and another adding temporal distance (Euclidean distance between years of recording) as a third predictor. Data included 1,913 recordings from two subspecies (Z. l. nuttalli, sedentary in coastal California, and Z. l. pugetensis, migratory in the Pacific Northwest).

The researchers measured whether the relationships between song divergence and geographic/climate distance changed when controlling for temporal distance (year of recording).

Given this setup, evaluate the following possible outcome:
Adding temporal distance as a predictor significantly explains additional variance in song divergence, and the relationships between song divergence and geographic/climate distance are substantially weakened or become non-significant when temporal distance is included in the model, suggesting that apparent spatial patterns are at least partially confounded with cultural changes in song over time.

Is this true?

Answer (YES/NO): NO